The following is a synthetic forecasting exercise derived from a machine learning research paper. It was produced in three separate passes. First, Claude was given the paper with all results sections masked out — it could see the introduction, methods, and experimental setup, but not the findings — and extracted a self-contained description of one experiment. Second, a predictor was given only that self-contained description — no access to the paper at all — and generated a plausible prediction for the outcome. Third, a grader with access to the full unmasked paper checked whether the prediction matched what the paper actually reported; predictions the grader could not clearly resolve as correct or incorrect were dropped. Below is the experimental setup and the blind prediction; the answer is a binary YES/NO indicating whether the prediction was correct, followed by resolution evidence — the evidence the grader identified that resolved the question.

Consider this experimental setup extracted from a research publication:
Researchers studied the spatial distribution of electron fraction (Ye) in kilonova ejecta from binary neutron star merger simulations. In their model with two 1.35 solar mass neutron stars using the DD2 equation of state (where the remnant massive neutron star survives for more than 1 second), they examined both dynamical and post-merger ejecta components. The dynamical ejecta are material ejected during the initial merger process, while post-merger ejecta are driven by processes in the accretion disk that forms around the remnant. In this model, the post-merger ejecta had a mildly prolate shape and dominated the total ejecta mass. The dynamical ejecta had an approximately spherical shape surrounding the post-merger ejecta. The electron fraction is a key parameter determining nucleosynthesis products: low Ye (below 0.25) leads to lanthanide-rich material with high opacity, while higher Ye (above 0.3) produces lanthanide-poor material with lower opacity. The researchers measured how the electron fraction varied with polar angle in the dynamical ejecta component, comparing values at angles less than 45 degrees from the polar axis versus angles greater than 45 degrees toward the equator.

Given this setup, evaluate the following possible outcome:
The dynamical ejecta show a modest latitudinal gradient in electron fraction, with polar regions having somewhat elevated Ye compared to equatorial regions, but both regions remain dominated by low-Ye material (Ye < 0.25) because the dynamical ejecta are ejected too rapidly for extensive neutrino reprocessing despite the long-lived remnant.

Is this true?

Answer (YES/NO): NO